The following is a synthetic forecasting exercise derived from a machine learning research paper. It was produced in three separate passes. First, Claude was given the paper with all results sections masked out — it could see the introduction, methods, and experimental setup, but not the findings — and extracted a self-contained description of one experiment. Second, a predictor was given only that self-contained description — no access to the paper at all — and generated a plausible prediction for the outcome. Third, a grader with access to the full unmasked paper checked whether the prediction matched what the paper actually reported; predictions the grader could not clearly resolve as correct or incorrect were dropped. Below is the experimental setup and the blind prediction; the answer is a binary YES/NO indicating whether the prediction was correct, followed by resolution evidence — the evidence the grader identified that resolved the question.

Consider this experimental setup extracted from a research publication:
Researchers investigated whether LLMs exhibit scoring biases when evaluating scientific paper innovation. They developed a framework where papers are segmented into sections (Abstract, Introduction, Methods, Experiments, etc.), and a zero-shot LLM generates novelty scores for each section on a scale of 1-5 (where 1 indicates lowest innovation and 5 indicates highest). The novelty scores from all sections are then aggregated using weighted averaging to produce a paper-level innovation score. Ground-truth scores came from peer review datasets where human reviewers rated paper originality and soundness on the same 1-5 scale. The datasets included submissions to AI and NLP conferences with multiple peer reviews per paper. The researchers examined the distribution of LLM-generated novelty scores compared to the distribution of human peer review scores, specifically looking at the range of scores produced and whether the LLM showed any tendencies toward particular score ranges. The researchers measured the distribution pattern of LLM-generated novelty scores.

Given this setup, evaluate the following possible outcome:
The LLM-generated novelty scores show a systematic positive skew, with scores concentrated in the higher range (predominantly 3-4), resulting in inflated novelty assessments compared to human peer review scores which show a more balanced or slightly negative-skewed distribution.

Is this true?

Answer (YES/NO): NO